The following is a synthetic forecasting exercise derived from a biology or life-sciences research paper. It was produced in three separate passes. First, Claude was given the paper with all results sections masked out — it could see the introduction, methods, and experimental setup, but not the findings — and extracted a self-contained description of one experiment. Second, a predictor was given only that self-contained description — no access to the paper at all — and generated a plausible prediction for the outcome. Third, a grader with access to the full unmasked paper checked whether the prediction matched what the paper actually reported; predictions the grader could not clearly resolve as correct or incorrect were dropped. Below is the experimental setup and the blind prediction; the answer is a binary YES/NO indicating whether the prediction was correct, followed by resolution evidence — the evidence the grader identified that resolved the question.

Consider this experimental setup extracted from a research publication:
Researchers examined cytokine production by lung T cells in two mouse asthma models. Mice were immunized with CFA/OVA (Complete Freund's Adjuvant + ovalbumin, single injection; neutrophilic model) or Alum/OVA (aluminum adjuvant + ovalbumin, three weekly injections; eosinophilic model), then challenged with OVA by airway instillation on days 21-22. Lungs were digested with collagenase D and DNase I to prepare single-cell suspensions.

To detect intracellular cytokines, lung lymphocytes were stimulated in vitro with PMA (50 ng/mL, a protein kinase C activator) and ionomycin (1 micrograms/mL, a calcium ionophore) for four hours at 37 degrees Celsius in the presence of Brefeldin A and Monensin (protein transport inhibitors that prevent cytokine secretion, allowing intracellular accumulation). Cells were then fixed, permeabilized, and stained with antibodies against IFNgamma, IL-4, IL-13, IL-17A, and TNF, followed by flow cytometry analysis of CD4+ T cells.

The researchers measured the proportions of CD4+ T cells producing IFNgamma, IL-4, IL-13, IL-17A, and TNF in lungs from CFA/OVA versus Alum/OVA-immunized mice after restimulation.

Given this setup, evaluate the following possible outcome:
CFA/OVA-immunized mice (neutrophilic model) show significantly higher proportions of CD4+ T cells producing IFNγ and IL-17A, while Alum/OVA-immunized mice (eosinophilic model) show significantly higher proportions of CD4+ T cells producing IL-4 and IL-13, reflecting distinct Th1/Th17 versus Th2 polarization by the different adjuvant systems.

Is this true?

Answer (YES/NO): NO